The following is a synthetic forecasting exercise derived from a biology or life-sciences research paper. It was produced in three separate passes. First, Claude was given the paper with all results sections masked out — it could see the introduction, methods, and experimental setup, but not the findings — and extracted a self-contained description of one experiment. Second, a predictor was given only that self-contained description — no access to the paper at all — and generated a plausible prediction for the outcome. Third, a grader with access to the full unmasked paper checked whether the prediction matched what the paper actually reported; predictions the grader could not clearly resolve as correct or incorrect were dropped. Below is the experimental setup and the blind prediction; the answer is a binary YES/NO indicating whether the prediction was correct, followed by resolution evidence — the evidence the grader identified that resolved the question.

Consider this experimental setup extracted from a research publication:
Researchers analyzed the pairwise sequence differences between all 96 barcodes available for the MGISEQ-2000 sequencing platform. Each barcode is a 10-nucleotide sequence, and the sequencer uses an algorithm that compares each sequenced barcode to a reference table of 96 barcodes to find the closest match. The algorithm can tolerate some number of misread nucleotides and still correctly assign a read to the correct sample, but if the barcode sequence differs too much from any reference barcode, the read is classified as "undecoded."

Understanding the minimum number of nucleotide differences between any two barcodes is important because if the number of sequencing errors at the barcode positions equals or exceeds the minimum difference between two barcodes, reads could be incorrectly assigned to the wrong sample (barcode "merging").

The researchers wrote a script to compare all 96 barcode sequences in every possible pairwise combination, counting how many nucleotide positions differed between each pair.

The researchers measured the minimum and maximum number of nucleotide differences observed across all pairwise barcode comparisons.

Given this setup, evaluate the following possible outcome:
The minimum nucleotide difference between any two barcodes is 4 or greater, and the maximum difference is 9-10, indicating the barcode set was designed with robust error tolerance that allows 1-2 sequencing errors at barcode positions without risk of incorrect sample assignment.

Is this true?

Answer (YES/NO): YES